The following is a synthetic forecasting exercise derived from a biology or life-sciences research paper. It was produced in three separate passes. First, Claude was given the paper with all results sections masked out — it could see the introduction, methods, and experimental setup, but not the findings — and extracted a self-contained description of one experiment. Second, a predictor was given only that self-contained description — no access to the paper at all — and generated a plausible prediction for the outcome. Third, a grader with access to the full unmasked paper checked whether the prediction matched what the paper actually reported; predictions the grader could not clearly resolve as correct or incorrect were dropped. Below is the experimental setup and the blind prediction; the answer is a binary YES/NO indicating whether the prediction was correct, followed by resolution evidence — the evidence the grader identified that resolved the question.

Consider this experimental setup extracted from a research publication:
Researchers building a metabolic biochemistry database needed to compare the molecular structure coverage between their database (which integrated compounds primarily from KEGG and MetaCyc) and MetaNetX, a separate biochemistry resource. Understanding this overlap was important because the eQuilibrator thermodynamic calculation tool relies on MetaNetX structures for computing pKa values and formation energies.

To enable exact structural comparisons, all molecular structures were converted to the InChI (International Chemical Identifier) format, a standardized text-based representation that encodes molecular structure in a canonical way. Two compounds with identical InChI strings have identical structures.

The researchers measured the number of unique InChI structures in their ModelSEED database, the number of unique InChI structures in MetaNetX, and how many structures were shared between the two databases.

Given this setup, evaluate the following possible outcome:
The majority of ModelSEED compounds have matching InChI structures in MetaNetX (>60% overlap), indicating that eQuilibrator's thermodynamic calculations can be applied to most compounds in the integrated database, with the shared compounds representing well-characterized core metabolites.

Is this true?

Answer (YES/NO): YES